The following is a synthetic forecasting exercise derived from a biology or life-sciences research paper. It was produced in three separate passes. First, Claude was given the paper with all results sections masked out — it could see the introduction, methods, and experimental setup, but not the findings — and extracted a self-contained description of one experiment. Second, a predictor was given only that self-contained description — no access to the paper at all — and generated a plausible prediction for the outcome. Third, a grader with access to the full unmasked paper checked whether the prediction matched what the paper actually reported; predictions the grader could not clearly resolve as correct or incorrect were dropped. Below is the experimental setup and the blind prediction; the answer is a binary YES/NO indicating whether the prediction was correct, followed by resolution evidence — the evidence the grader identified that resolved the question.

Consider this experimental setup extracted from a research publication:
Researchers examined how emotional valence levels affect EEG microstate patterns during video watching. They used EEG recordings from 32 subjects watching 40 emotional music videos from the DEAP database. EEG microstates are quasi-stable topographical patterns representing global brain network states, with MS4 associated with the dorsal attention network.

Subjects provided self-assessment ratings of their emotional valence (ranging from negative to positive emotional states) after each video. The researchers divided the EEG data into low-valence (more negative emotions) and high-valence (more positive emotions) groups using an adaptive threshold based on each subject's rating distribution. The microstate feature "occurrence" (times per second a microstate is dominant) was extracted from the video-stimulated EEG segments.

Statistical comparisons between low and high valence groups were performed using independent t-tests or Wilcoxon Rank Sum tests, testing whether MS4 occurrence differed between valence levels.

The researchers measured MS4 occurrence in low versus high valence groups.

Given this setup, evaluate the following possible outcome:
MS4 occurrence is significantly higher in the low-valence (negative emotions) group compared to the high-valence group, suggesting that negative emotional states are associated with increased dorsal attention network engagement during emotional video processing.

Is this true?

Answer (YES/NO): YES